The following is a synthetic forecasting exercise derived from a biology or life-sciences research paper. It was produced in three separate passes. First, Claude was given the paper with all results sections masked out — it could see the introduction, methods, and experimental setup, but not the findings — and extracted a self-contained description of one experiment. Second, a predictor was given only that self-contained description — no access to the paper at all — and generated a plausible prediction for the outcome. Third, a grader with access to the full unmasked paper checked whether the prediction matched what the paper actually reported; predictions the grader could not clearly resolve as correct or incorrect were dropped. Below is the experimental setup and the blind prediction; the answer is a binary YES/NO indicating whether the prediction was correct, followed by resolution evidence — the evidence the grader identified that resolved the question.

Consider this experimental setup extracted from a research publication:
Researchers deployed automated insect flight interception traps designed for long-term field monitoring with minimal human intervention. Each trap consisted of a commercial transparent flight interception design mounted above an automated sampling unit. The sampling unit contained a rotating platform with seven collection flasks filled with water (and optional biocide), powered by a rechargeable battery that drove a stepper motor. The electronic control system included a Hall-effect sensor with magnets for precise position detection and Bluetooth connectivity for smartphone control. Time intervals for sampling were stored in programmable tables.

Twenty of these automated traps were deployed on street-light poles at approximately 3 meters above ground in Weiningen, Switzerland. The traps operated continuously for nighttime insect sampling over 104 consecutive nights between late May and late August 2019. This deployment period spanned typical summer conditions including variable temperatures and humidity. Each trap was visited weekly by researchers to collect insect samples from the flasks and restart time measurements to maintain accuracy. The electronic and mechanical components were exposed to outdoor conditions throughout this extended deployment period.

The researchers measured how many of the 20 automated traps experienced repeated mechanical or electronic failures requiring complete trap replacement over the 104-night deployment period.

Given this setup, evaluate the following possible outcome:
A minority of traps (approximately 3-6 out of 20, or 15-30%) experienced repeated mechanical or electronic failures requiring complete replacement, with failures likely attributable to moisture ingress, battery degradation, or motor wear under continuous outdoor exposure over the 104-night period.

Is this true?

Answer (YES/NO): NO